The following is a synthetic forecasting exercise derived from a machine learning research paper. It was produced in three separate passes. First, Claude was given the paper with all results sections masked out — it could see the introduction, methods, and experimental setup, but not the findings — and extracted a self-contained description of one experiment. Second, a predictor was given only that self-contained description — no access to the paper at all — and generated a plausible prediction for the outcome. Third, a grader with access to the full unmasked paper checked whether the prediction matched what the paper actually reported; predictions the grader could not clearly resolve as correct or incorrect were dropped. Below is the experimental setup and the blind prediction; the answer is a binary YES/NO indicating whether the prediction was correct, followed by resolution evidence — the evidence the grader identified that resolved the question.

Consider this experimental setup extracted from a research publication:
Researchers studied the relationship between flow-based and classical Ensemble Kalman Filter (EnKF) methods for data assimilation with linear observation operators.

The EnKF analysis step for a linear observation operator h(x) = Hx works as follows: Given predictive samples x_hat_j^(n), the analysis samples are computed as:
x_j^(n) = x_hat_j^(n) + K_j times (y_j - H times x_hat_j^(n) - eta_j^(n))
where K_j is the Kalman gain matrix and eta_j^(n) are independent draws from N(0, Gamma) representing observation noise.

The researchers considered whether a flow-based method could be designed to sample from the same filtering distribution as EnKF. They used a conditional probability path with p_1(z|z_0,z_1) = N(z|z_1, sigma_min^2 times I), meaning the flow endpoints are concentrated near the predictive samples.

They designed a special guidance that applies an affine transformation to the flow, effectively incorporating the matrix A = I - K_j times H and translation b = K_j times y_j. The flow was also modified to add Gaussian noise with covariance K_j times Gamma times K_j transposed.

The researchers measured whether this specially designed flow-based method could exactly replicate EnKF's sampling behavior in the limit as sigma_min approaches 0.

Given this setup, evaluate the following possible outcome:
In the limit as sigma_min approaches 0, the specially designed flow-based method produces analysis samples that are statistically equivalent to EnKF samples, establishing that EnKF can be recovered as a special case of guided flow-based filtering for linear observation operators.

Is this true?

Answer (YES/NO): YES